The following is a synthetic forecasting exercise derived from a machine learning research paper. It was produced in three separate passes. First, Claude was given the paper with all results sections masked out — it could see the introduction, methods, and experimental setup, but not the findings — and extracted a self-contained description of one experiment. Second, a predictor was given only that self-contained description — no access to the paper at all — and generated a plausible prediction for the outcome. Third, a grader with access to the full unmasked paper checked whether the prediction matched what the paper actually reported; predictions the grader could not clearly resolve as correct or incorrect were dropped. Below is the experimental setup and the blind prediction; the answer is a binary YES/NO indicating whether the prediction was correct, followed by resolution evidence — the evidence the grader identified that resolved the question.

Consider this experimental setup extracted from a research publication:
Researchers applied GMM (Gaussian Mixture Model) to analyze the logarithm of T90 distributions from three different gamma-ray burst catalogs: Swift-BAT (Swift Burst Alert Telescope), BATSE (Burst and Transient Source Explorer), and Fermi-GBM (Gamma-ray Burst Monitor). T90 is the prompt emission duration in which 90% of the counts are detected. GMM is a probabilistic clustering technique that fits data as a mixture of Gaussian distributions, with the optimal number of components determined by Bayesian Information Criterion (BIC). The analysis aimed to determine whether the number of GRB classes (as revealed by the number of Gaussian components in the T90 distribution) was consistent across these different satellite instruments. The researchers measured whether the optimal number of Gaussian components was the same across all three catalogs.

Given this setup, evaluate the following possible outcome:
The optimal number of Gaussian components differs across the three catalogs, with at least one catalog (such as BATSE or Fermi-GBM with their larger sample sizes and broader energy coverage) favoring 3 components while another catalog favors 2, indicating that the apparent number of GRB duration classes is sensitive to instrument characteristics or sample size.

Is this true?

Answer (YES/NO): NO